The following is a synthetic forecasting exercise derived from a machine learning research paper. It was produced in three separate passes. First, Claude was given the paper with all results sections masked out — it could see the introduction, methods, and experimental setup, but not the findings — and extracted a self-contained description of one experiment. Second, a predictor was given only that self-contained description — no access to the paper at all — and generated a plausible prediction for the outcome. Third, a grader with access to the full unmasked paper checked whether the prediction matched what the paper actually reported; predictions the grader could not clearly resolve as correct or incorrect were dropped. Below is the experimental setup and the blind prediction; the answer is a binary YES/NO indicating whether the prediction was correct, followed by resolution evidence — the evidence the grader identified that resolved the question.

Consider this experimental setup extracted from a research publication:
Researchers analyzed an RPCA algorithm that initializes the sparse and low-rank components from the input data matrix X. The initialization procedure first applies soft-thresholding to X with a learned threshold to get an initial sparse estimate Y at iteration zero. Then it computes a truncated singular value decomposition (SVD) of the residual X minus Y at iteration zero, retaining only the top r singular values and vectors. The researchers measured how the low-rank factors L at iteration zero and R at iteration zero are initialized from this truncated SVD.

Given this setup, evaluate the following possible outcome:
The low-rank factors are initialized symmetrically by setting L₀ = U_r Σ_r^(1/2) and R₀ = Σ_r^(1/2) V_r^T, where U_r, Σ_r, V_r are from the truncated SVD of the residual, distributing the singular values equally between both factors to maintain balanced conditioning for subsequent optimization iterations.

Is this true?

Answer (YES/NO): NO